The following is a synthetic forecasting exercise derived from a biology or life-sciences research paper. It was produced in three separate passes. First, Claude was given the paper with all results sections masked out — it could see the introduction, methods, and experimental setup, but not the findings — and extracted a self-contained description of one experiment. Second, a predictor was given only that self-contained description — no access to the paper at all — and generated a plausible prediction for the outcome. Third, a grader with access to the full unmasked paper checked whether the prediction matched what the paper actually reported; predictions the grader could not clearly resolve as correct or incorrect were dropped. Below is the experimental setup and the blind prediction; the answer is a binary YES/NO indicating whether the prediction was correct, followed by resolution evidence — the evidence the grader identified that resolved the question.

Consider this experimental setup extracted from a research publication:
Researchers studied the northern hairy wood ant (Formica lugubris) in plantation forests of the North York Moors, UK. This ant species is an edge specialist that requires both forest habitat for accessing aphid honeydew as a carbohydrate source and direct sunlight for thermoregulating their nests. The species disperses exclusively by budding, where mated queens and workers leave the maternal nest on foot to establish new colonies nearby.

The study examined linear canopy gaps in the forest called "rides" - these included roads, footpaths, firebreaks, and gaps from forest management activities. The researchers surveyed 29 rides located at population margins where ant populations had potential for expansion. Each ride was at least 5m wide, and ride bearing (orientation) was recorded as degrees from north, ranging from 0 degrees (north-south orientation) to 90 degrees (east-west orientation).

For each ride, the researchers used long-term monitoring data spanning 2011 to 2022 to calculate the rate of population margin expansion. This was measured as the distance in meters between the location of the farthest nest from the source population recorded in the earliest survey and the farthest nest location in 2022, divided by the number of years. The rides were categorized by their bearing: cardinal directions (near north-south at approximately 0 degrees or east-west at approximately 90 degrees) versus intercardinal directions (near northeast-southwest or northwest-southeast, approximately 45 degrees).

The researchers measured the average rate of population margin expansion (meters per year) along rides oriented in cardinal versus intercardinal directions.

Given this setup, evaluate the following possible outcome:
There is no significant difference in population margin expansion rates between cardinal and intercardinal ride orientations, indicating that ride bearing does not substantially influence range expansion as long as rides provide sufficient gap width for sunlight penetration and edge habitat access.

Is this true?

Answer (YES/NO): NO